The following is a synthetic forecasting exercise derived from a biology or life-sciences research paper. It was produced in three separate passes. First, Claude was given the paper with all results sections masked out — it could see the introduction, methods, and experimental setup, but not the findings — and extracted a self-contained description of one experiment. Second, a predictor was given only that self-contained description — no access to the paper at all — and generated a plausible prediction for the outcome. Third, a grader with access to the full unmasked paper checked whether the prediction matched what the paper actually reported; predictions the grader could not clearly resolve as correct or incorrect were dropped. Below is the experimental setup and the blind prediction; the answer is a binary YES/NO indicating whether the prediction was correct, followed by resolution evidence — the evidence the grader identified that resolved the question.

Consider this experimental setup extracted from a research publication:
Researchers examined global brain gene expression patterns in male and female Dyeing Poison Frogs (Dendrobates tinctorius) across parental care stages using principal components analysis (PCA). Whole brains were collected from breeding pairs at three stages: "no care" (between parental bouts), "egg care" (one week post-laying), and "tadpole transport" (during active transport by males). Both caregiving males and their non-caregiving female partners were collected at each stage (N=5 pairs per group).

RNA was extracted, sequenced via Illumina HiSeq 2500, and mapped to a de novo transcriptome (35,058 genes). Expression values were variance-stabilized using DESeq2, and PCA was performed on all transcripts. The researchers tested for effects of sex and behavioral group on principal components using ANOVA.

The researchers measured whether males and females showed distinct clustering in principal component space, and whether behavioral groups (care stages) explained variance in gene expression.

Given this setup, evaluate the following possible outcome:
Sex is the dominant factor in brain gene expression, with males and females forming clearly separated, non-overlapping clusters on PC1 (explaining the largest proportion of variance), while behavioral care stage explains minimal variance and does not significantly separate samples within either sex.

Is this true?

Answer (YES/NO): NO